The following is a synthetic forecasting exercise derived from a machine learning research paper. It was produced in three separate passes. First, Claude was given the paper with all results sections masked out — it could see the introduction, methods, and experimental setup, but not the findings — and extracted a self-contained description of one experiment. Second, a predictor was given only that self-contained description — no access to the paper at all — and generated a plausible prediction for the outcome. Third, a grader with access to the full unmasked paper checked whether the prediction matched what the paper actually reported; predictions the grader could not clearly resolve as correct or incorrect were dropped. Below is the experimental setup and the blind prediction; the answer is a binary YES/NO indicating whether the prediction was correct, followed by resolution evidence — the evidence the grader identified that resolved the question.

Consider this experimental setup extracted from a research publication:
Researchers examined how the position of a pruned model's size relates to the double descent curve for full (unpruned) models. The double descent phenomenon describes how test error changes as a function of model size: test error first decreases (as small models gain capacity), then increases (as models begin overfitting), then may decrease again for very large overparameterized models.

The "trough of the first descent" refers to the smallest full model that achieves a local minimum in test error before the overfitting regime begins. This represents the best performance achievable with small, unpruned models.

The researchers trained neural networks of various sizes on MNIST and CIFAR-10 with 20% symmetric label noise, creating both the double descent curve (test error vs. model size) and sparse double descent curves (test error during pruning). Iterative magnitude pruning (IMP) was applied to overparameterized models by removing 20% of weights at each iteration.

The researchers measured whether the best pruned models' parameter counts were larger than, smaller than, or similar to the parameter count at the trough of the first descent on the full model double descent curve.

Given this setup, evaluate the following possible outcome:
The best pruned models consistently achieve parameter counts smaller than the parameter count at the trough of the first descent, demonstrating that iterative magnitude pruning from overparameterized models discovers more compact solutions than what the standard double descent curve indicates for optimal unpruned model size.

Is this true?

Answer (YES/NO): YES